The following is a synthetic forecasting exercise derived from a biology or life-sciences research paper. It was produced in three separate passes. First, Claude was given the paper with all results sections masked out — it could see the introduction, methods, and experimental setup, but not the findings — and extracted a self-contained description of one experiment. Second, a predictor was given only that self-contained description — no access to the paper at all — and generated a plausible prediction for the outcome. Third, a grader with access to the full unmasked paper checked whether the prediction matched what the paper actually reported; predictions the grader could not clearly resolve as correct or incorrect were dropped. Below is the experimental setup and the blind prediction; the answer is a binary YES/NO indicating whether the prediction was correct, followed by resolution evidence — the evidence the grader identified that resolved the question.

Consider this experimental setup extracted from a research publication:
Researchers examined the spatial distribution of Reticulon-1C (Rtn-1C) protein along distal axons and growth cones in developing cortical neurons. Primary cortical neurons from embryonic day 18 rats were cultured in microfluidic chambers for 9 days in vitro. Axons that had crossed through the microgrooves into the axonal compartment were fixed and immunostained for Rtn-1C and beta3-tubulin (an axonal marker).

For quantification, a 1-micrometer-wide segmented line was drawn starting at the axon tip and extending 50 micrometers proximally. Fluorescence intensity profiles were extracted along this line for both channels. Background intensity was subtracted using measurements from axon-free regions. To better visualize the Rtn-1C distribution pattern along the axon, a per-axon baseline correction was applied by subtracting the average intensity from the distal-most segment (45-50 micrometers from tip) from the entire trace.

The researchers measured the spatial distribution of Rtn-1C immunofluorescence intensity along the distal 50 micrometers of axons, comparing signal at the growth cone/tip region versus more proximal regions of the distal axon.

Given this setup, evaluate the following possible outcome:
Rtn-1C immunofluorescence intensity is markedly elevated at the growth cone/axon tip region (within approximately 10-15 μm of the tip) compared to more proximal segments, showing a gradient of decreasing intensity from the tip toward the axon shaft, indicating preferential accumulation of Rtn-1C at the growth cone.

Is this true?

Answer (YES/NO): YES